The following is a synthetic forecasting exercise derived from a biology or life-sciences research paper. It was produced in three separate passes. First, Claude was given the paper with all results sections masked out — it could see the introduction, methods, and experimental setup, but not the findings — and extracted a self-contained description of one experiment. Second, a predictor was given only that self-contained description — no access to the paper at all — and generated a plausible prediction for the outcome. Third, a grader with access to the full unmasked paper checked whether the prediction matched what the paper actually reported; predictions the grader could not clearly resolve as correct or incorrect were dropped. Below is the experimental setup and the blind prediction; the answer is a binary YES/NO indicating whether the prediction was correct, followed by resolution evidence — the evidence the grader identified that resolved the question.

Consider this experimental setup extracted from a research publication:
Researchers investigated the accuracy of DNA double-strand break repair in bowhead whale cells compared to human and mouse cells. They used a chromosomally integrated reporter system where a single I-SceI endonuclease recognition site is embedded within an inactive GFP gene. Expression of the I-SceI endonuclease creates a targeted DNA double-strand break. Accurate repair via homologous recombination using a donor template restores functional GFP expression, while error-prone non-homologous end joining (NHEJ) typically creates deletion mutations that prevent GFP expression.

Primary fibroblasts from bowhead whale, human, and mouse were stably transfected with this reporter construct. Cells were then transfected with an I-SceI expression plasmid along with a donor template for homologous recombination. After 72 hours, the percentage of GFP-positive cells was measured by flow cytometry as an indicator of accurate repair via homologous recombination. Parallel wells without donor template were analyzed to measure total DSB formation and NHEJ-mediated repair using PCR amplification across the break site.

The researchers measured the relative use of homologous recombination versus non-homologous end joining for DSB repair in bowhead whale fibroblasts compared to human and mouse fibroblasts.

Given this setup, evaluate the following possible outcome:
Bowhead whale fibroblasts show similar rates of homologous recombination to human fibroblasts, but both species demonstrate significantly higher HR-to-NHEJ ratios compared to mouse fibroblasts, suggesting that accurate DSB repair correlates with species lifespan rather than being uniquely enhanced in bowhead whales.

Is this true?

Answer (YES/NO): NO